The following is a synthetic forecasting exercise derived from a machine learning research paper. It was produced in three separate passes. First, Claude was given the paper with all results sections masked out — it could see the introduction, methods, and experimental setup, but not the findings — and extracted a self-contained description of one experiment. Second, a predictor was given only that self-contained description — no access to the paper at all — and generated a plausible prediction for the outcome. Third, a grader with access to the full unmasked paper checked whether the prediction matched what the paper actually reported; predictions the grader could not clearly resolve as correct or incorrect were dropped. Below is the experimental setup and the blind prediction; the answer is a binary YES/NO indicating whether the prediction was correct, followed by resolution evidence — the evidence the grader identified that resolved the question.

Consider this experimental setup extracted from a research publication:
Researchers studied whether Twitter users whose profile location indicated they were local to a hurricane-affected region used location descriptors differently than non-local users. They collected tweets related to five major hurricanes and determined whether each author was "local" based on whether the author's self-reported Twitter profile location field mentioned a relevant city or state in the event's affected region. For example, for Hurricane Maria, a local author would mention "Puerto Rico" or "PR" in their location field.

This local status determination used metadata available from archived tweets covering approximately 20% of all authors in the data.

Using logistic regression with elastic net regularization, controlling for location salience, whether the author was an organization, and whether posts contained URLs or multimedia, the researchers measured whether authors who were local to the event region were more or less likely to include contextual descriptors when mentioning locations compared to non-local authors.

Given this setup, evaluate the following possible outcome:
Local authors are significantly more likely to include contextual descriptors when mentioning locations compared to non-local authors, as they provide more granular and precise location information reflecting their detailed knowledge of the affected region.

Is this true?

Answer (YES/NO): NO